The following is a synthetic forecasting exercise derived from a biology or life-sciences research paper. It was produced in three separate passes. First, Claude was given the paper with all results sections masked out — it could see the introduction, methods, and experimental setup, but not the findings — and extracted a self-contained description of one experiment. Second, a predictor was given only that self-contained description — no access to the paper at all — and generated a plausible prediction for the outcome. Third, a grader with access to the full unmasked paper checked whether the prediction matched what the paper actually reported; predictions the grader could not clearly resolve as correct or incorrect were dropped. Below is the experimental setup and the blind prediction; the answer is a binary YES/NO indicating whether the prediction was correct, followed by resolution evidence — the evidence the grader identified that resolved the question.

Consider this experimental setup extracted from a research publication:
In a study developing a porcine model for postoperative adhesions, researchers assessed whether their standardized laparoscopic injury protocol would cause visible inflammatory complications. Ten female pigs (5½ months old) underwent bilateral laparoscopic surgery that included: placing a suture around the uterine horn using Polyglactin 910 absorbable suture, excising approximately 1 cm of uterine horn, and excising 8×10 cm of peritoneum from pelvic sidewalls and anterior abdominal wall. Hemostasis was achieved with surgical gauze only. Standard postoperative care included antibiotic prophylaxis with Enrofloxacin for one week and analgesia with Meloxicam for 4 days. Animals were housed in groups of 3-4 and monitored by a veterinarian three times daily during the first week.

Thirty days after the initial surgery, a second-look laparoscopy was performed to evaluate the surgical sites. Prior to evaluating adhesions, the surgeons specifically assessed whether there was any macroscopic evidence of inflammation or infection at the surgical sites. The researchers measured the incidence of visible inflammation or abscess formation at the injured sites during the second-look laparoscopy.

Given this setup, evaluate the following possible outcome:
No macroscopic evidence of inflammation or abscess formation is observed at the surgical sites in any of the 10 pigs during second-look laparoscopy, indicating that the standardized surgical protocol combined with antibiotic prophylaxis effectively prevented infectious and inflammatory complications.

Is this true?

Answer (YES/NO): YES